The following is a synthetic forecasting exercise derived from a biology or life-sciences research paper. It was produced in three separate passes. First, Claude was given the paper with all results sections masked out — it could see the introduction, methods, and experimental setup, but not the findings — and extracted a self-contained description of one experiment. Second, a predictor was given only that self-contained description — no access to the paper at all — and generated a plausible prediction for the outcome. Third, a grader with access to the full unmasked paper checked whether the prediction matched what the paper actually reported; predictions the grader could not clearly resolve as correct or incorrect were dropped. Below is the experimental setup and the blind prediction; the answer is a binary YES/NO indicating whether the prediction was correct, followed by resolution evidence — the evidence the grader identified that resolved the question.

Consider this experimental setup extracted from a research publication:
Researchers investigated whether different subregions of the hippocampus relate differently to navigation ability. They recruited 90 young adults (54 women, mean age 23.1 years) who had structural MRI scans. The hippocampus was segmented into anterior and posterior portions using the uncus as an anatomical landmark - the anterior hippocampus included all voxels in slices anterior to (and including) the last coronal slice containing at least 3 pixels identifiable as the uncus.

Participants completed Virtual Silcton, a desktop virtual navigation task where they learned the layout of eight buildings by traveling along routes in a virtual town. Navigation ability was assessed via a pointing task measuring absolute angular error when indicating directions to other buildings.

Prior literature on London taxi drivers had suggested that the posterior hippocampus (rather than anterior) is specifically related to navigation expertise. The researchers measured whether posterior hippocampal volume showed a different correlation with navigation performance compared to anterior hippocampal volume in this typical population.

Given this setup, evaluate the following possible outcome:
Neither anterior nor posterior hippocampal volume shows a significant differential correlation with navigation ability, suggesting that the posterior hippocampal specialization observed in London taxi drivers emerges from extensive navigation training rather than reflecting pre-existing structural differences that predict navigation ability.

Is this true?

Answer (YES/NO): YES